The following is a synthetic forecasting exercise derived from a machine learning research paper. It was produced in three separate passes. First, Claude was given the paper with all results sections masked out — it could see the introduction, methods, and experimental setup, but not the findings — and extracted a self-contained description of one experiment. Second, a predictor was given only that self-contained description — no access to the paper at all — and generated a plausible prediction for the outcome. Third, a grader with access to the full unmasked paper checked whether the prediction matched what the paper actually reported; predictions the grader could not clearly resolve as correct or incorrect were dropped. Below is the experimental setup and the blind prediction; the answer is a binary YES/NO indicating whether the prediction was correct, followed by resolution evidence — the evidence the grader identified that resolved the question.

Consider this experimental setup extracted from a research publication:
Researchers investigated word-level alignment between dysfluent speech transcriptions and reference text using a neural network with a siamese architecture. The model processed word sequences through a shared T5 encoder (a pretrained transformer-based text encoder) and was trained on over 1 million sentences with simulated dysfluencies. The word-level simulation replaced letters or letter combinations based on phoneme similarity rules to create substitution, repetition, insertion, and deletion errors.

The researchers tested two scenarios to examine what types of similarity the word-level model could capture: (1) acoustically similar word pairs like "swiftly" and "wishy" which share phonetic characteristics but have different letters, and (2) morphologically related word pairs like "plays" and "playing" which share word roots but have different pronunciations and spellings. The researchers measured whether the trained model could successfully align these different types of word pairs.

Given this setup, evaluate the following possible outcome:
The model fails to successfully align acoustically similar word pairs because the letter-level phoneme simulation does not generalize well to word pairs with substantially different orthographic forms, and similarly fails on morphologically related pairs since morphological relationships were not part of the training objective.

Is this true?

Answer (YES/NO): NO